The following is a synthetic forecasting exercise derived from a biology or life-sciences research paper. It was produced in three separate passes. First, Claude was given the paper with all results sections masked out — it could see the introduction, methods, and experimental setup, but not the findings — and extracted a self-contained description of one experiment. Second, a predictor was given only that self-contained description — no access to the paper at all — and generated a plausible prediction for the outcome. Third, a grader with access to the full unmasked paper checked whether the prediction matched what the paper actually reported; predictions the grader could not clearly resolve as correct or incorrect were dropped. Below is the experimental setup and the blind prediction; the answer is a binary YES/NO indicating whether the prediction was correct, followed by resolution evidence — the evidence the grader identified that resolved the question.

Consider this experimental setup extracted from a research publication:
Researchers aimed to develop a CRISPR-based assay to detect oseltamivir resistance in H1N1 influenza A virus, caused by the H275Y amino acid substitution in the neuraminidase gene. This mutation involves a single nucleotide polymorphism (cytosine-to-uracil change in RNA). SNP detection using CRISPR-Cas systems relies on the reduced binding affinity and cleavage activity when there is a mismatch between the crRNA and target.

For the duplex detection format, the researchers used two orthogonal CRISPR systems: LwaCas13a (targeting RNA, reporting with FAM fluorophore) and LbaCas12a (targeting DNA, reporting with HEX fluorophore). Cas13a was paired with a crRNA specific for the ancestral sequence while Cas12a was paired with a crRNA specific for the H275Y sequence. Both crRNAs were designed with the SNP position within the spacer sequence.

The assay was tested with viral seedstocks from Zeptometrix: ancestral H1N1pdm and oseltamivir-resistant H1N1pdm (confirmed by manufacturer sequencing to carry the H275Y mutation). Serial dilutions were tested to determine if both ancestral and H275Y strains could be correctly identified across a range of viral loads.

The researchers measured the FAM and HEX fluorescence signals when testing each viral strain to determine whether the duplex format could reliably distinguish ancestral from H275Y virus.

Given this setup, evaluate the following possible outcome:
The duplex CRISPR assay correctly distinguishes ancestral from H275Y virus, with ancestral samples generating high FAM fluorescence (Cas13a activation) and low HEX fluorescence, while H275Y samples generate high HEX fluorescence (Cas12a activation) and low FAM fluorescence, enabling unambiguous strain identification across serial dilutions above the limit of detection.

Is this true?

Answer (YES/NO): YES